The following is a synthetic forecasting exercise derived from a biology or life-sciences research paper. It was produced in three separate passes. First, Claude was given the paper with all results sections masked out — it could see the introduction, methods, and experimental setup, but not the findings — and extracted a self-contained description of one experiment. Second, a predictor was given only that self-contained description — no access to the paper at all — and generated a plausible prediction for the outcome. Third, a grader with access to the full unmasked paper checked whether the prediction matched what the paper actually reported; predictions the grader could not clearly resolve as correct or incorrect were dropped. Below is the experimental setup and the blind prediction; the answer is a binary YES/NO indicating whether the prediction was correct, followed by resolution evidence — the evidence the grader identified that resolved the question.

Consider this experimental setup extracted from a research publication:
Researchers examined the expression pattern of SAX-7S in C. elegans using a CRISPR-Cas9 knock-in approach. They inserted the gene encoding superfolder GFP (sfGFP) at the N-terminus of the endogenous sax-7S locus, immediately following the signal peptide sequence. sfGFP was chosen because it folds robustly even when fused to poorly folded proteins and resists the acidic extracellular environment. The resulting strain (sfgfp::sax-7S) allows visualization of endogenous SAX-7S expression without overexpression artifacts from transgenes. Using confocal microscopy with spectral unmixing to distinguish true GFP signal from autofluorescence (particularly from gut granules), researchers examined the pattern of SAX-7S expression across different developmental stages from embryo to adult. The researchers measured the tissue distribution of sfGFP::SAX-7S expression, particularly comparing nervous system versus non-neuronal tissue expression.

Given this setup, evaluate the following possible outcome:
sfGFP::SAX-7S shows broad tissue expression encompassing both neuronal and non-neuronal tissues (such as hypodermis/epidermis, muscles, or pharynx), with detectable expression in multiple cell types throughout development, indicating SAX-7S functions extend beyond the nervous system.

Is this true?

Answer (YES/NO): NO